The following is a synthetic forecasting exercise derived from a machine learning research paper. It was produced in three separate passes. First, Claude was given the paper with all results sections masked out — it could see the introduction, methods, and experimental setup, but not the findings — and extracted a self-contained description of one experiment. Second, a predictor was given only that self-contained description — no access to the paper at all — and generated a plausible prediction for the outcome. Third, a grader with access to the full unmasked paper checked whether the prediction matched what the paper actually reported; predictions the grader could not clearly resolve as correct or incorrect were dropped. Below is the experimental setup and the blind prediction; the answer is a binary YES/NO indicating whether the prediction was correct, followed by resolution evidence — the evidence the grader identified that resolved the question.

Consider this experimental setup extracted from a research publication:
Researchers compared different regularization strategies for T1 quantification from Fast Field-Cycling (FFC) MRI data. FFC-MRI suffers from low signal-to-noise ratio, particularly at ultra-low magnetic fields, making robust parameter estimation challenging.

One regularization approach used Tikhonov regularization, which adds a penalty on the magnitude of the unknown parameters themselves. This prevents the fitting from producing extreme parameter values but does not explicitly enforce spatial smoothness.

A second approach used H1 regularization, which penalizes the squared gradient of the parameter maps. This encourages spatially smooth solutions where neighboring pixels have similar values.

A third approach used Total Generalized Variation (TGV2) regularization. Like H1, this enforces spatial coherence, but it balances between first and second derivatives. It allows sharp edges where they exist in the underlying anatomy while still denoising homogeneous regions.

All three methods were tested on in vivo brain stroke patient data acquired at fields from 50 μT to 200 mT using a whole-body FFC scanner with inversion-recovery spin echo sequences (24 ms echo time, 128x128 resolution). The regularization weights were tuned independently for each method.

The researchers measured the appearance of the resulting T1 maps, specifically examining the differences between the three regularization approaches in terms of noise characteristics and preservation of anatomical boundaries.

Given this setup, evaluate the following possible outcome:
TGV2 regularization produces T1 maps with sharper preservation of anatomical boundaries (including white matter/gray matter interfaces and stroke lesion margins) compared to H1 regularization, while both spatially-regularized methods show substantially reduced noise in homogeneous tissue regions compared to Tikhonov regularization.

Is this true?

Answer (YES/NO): YES